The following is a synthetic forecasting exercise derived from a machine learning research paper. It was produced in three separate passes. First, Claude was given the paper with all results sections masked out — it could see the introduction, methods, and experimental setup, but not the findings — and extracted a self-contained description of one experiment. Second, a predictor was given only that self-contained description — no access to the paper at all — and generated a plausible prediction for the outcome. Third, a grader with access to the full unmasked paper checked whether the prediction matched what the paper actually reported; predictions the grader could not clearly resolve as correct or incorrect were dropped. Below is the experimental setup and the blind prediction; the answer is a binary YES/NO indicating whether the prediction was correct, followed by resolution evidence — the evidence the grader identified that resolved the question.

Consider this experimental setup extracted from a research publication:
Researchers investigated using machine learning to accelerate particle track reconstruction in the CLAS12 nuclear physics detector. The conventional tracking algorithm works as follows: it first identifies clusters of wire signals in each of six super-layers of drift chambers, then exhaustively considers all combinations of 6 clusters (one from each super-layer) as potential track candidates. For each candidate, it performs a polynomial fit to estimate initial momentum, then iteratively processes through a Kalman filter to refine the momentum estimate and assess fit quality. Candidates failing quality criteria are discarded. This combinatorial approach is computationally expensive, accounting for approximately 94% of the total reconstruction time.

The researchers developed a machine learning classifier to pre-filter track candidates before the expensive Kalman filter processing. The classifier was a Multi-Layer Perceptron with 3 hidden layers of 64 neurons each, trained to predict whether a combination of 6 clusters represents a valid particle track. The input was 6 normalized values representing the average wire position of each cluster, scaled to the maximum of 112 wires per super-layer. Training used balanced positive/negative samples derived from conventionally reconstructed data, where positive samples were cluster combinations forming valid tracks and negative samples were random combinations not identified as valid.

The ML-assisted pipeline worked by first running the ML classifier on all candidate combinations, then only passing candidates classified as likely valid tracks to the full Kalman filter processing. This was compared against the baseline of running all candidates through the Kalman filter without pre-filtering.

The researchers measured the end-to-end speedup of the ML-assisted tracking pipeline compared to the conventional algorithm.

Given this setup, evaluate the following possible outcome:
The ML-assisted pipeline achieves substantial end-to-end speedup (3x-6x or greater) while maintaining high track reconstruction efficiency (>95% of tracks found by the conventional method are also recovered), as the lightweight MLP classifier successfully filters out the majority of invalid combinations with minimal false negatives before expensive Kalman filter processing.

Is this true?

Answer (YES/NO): NO